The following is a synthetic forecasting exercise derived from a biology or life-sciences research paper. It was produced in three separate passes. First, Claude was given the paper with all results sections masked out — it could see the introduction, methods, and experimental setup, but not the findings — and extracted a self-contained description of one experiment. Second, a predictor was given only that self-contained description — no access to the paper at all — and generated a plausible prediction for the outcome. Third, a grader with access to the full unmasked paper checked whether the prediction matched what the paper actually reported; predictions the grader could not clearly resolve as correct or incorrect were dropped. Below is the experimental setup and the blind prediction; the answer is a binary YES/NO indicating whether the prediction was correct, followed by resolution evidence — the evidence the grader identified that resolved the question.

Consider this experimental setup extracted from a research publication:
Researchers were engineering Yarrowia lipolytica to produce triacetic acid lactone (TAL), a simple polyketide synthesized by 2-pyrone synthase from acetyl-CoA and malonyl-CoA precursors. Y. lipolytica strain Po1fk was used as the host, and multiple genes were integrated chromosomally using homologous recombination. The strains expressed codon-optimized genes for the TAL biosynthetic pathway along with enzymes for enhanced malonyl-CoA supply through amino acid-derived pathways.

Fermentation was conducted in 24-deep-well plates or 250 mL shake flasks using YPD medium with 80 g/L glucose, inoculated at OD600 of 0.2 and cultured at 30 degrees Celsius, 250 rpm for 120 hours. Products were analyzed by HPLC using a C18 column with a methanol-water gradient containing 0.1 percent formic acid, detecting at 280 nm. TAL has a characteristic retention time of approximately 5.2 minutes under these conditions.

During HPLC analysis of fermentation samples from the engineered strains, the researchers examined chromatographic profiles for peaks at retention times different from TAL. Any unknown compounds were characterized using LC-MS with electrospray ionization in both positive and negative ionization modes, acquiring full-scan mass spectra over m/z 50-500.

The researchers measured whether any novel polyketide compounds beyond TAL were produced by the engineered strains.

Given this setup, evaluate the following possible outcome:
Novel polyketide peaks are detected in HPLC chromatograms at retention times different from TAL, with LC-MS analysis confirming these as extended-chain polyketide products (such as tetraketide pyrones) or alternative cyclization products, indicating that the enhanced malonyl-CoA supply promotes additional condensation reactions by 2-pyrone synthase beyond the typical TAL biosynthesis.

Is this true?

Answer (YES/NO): NO